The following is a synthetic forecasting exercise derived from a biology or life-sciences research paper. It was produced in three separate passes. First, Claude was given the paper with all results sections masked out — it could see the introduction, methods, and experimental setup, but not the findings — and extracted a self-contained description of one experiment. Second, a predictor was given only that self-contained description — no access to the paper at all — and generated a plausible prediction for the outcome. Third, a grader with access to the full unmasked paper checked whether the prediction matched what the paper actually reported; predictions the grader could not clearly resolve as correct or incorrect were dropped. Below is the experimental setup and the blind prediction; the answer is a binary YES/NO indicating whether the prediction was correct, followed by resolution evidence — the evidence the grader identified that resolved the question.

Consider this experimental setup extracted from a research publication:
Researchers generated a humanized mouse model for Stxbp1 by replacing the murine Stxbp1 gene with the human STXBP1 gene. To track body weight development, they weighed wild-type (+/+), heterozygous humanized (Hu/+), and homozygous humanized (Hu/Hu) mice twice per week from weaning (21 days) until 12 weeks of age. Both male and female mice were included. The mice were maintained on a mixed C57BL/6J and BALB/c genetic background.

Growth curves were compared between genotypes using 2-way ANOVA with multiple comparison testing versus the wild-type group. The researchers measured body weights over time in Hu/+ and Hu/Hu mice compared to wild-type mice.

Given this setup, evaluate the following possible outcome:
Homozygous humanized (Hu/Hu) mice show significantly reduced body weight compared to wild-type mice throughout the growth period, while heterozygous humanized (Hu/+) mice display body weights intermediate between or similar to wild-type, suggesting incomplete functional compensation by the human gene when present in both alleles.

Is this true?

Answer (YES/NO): NO